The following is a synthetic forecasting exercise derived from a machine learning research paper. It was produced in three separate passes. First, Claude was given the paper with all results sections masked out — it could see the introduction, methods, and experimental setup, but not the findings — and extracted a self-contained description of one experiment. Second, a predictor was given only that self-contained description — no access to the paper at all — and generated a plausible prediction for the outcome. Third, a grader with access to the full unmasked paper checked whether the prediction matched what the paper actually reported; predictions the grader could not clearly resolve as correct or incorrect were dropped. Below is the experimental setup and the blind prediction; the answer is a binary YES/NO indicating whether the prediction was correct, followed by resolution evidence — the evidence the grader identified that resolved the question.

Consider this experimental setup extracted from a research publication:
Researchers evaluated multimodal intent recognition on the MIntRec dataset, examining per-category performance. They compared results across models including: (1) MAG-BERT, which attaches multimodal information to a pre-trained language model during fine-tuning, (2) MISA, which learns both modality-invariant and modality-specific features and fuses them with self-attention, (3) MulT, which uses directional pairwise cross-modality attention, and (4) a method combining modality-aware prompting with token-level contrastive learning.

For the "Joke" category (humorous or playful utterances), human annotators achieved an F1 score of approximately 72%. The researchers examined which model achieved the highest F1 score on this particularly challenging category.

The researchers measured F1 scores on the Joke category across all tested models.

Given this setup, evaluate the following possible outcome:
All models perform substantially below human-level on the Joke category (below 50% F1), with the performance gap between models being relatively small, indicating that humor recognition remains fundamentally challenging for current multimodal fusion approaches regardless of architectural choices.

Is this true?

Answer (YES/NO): NO